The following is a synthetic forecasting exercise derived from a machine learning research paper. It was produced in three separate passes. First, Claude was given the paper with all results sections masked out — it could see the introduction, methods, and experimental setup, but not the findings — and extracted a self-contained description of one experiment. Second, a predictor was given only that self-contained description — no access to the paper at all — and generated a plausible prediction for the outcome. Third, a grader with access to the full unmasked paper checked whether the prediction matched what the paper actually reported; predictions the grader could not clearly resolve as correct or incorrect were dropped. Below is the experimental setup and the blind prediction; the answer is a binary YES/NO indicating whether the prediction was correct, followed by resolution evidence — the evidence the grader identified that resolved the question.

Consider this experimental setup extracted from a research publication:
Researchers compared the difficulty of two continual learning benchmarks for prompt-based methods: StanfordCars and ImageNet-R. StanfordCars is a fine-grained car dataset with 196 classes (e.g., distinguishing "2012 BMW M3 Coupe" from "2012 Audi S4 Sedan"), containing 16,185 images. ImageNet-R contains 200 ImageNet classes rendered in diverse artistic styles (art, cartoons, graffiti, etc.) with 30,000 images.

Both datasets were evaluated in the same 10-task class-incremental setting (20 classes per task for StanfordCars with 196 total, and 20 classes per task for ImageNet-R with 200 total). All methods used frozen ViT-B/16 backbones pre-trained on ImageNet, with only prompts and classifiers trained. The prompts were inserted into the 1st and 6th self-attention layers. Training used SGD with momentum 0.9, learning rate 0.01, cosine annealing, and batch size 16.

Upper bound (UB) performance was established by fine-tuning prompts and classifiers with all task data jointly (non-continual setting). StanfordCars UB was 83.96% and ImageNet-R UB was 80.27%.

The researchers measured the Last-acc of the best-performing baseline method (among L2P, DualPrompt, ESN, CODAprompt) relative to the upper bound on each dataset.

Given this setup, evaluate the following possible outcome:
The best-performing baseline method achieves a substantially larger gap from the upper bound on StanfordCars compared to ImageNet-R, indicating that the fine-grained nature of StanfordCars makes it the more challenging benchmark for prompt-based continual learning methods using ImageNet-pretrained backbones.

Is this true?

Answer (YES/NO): YES